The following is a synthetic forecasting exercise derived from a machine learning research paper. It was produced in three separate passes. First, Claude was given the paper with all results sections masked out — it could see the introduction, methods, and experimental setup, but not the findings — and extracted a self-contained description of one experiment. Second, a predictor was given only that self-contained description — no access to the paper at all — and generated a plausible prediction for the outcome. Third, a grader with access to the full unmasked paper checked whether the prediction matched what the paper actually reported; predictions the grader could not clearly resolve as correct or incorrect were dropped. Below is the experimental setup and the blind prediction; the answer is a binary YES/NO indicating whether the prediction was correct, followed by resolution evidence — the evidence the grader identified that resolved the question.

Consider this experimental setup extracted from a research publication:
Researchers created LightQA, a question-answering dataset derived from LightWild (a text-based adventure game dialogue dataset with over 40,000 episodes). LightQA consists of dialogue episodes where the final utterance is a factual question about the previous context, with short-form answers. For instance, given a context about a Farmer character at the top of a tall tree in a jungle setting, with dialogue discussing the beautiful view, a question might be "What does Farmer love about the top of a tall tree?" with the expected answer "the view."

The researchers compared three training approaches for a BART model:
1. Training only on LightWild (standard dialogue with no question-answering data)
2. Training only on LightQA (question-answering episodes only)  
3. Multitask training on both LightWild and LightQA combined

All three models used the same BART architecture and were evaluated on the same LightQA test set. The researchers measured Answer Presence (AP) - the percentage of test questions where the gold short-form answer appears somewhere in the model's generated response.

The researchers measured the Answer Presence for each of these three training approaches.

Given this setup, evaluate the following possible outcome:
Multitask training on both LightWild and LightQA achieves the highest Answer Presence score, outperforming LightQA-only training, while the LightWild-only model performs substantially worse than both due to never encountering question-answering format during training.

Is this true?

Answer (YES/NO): NO